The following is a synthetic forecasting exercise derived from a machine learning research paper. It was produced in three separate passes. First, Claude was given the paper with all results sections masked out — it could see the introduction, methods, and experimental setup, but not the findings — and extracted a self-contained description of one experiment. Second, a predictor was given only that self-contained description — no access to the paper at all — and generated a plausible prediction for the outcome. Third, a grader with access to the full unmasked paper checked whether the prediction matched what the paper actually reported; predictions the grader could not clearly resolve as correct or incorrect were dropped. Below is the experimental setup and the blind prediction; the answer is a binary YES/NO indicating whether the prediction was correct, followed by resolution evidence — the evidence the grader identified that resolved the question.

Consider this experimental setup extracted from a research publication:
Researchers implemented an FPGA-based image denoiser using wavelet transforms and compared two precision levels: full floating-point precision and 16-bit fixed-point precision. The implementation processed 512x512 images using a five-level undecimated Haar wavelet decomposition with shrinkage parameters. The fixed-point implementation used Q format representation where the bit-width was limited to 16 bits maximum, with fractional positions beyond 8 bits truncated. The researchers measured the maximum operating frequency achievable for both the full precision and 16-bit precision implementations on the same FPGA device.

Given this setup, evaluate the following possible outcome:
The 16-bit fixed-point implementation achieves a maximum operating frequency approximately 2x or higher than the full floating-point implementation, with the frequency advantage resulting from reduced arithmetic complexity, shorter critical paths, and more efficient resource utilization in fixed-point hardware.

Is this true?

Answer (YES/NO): NO